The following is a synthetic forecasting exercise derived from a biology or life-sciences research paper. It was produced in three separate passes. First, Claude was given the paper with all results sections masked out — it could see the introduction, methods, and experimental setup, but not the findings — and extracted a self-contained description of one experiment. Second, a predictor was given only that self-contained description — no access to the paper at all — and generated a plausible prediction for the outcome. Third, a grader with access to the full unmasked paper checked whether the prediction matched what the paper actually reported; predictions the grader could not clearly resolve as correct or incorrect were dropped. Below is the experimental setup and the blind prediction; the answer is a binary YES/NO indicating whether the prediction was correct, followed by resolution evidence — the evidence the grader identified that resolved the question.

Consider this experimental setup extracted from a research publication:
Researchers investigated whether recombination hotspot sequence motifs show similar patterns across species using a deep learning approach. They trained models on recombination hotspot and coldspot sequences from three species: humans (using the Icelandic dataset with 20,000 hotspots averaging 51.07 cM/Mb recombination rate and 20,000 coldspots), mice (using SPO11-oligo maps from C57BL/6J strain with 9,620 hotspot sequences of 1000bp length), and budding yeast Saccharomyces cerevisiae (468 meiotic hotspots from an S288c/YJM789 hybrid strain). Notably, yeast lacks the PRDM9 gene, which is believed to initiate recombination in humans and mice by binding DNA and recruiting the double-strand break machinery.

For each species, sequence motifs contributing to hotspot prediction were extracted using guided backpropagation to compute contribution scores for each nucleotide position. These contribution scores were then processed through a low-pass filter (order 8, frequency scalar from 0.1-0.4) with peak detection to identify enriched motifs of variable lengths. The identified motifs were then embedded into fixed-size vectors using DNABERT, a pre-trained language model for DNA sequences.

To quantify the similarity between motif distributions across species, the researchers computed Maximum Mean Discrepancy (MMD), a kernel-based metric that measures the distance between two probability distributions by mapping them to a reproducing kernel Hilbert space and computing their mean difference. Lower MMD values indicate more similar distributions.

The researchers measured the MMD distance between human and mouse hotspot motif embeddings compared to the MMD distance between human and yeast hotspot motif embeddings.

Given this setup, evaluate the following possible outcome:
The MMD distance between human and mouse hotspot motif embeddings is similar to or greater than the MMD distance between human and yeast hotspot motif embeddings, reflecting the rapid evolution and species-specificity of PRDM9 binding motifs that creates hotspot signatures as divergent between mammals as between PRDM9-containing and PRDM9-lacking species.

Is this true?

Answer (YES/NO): NO